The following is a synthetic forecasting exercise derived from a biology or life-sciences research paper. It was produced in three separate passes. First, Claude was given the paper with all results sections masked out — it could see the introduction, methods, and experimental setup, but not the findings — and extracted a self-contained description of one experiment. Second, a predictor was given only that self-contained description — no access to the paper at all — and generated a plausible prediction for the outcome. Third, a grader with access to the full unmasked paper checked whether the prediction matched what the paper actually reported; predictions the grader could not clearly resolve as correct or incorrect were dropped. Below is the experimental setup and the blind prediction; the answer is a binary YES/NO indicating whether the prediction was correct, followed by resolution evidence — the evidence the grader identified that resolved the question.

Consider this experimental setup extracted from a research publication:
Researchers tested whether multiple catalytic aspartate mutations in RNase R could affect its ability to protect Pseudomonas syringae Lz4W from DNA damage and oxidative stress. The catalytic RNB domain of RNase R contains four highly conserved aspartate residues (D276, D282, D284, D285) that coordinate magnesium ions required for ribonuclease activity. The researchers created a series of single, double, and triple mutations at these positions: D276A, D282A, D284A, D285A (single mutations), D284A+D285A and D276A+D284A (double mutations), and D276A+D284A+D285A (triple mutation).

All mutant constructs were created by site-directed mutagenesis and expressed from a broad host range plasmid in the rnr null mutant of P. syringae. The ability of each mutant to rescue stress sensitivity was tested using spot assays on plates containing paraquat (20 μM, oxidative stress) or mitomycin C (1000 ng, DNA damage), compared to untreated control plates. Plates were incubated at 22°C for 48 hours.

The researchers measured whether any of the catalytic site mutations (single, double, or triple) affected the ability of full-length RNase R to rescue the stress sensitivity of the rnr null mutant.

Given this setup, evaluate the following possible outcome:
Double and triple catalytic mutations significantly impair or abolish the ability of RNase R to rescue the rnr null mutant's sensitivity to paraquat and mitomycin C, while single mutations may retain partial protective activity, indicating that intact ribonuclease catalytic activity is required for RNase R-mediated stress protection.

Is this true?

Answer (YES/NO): NO